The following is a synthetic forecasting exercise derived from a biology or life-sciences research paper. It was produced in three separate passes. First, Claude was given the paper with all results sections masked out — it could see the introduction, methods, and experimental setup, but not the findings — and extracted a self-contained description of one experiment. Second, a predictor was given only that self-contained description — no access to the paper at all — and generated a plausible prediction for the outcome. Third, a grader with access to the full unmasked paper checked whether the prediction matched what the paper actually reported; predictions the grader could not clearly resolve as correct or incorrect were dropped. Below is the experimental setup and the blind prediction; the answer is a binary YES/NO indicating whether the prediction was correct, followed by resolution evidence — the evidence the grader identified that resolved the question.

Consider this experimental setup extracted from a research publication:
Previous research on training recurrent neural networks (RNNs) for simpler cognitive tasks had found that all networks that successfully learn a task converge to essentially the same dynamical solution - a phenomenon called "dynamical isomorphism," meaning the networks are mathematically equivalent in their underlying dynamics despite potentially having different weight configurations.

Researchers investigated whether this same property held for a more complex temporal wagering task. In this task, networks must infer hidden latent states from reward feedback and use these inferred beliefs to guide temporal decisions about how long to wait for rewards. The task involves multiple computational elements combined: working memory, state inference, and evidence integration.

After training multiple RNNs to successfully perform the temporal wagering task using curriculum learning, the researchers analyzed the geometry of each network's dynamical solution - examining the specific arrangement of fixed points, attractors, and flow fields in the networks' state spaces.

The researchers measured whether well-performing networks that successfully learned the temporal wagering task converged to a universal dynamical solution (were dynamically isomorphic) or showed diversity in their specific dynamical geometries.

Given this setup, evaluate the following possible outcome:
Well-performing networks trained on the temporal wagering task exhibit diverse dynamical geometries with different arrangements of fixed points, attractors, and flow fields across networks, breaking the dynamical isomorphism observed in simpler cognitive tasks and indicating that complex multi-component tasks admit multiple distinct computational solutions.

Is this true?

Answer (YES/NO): YES